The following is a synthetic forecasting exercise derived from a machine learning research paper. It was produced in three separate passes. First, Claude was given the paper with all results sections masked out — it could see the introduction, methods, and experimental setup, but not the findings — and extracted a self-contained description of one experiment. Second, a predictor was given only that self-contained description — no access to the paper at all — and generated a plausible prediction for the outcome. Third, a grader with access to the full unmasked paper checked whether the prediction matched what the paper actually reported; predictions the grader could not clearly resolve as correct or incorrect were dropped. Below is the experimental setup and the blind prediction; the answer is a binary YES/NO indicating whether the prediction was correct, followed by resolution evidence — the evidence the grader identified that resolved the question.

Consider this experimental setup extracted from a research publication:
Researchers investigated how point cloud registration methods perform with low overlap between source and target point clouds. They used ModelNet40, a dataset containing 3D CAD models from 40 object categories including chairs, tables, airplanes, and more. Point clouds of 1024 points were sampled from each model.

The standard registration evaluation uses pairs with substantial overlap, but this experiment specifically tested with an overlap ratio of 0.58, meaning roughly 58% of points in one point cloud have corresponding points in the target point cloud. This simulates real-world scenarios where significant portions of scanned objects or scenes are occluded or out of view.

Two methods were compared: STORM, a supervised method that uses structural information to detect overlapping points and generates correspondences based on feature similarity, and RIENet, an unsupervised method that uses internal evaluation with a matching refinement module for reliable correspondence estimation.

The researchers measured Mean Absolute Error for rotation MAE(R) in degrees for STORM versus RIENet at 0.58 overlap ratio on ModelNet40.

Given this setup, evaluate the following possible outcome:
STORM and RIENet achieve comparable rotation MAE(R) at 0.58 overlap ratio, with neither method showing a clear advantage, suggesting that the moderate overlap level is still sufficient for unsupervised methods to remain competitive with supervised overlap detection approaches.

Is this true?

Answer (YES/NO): NO